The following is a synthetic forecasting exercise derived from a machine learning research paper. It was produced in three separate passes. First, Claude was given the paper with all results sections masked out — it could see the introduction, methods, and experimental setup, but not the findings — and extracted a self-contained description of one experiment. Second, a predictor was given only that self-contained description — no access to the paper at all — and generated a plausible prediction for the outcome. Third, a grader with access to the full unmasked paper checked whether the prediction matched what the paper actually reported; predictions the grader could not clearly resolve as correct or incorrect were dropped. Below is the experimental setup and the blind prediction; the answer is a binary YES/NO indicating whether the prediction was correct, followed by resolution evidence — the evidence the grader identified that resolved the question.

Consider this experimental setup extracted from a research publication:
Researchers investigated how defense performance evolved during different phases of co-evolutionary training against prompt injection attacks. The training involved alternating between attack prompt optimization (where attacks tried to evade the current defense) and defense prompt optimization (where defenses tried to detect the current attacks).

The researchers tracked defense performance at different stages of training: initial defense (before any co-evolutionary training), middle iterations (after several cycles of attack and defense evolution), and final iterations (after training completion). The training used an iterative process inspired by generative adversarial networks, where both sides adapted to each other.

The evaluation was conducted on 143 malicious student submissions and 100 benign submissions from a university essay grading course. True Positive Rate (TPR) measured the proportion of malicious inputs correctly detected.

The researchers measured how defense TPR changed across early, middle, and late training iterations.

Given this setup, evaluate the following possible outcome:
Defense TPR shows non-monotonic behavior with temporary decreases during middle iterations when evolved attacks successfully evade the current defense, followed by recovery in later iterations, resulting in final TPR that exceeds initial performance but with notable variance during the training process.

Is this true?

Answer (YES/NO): YES